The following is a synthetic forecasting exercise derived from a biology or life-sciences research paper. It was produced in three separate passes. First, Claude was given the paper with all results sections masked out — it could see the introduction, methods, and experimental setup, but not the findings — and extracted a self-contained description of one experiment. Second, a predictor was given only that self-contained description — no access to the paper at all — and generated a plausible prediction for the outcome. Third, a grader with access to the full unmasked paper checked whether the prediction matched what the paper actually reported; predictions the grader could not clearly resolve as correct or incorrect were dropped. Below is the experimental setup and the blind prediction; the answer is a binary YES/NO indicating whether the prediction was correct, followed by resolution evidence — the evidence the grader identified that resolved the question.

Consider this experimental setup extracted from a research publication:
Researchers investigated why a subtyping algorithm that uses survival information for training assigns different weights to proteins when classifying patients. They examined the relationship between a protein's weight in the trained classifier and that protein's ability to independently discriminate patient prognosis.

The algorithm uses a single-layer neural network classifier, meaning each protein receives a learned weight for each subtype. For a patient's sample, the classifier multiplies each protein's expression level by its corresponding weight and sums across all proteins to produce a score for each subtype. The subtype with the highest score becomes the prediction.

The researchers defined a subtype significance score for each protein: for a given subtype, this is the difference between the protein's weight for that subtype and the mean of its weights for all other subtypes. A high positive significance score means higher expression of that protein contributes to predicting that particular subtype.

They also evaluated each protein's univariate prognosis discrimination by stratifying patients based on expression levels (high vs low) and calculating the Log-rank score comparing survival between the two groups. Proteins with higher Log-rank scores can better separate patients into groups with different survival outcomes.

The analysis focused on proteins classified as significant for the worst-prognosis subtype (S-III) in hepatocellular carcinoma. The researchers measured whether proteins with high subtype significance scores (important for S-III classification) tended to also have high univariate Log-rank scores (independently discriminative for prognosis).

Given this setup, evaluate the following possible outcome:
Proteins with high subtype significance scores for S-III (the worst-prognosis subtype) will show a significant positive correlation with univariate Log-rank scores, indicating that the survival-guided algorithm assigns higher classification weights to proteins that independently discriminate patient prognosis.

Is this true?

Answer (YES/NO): YES